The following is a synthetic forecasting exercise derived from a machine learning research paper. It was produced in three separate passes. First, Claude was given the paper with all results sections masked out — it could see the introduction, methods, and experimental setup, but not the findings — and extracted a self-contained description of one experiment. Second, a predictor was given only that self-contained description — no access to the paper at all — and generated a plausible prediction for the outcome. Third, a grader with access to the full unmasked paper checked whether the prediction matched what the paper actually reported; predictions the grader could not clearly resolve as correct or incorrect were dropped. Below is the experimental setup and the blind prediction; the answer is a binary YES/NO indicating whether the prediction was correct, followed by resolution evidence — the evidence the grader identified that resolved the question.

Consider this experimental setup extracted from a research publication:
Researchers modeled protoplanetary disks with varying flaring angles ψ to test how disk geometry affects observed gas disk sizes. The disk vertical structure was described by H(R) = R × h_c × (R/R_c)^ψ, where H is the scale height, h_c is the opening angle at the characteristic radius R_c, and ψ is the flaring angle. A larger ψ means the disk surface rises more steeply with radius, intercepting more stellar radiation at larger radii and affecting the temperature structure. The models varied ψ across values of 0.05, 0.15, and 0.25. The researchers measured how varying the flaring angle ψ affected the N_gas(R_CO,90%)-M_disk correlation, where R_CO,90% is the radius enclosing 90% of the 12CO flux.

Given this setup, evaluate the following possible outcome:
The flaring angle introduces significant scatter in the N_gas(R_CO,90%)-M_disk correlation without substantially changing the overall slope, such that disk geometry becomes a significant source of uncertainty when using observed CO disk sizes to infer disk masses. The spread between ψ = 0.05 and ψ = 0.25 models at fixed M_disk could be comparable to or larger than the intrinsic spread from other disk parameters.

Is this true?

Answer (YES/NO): NO